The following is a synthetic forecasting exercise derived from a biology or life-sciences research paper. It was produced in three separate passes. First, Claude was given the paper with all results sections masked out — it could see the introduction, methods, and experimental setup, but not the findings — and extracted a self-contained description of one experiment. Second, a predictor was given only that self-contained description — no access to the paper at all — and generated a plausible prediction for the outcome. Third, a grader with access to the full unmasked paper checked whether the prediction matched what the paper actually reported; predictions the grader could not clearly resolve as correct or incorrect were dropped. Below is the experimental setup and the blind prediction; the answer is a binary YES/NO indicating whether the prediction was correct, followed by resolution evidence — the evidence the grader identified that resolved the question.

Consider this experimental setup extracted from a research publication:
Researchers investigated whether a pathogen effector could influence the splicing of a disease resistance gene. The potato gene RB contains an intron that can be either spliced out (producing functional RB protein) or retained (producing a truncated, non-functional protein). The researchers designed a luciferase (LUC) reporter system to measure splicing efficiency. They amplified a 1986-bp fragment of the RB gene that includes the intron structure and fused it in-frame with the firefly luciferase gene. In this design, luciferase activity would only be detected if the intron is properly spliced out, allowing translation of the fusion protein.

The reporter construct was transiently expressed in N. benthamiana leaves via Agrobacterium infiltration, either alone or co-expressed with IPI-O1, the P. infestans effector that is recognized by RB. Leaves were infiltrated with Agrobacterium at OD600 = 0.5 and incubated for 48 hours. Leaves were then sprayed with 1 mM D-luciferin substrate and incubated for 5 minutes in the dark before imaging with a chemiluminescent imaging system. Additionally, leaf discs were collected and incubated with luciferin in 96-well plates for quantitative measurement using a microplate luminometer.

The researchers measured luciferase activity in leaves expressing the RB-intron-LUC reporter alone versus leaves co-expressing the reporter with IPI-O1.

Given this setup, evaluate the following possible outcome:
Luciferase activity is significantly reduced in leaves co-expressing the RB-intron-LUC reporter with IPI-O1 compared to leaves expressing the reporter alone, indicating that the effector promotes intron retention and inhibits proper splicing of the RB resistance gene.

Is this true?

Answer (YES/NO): NO